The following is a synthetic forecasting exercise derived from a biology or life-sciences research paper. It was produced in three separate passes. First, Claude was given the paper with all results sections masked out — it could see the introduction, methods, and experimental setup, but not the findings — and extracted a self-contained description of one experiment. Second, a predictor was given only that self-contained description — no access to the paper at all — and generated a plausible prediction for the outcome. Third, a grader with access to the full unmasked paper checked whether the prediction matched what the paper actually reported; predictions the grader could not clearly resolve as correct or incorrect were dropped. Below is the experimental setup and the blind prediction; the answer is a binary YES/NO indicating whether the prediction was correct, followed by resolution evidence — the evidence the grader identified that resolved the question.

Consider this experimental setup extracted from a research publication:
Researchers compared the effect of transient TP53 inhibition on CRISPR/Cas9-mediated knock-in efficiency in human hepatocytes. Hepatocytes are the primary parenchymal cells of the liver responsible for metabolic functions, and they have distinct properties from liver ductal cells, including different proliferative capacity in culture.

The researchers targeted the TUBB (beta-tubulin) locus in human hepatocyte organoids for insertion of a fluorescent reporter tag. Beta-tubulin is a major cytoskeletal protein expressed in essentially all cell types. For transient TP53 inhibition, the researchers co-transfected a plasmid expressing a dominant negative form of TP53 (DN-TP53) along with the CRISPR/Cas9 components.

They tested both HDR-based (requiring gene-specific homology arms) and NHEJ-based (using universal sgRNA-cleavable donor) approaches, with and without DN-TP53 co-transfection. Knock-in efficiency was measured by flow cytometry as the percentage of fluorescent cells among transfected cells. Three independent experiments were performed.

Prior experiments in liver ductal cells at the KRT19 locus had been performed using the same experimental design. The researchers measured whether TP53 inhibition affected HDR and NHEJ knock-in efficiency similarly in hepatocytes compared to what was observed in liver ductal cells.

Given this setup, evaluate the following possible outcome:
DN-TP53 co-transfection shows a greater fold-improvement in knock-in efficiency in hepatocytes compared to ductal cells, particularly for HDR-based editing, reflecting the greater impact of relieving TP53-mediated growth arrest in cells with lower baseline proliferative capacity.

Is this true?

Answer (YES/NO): NO